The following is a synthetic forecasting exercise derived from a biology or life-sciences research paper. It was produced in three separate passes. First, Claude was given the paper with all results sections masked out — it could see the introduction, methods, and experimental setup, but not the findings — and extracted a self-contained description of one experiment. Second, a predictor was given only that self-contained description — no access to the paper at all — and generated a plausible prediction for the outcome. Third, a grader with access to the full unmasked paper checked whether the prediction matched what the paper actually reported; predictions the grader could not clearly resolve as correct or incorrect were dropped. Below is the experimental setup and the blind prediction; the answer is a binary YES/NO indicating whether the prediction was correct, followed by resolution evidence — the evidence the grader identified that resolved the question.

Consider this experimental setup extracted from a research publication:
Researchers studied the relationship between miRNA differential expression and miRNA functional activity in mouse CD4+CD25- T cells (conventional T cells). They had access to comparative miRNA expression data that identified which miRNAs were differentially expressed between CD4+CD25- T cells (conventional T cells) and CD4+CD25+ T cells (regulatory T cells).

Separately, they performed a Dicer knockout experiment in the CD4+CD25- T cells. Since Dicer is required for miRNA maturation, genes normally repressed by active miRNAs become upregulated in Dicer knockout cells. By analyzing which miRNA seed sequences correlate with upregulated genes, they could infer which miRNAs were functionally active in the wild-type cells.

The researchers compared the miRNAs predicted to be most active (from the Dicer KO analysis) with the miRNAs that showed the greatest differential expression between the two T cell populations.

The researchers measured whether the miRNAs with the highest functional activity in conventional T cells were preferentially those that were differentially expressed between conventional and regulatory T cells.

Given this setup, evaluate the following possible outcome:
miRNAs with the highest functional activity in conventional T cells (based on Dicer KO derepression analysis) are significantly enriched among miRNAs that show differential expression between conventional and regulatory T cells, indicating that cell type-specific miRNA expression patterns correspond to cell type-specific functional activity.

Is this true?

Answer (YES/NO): YES